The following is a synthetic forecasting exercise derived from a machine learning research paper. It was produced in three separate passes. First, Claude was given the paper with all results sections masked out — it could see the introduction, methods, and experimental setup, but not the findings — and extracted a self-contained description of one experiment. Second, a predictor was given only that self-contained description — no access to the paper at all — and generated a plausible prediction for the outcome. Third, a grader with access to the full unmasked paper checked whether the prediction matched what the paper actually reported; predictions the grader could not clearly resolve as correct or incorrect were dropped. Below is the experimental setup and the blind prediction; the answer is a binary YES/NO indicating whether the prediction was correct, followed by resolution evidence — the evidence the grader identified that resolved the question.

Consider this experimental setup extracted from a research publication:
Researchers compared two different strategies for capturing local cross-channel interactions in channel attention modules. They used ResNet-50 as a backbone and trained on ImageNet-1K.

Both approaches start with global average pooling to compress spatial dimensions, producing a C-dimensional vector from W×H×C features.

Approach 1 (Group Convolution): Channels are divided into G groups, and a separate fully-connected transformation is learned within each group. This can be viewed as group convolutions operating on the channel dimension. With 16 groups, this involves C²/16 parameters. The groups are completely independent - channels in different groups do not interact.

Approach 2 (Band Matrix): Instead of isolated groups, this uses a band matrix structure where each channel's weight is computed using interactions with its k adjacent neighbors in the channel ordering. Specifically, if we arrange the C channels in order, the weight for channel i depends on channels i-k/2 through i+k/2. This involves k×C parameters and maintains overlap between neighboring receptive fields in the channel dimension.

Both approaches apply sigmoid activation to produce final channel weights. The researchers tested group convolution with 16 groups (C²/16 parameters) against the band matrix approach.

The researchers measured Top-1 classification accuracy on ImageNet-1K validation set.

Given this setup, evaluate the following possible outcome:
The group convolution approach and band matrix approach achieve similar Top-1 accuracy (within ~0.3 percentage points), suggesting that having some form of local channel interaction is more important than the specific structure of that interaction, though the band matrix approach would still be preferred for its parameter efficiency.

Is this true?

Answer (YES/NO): NO